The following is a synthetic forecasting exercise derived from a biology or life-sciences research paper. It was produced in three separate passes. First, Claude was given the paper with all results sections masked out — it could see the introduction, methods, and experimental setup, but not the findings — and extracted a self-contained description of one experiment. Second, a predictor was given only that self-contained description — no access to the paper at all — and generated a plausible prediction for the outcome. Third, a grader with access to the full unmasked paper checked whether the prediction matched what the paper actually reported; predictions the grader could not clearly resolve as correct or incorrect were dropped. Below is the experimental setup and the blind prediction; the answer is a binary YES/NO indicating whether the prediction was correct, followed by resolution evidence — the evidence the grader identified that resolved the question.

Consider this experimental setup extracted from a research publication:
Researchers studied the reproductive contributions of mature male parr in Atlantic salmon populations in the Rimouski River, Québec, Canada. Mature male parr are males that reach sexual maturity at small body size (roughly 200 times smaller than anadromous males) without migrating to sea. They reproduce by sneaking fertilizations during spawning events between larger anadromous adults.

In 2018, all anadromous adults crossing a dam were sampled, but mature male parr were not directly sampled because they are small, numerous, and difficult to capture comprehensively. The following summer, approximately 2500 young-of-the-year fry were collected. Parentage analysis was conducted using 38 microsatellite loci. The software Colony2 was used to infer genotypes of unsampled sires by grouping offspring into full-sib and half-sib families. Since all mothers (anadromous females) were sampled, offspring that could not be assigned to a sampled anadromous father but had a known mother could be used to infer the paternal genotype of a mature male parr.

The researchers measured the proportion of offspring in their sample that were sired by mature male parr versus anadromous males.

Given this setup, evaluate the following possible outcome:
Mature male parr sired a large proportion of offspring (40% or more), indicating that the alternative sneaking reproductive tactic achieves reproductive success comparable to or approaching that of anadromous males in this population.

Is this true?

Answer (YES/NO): NO